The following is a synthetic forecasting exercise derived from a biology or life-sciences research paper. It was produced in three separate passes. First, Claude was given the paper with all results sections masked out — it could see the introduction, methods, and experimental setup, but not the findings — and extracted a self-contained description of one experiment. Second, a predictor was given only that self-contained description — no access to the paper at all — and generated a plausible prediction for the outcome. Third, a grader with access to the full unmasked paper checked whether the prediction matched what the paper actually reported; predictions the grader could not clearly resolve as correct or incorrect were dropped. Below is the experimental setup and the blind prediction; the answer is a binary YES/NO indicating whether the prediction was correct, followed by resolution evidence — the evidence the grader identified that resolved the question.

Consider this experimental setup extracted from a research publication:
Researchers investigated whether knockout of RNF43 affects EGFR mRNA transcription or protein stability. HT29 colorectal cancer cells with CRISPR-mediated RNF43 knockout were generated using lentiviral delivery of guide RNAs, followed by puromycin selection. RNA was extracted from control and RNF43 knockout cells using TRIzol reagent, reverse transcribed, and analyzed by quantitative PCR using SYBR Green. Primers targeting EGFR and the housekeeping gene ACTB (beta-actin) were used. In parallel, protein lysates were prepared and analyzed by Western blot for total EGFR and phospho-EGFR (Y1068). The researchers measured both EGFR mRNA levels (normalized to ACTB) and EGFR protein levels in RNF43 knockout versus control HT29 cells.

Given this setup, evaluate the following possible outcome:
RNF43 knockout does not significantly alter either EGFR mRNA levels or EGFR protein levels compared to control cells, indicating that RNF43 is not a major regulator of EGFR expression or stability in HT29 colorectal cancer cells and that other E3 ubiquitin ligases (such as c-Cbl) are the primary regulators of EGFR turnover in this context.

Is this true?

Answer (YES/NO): NO